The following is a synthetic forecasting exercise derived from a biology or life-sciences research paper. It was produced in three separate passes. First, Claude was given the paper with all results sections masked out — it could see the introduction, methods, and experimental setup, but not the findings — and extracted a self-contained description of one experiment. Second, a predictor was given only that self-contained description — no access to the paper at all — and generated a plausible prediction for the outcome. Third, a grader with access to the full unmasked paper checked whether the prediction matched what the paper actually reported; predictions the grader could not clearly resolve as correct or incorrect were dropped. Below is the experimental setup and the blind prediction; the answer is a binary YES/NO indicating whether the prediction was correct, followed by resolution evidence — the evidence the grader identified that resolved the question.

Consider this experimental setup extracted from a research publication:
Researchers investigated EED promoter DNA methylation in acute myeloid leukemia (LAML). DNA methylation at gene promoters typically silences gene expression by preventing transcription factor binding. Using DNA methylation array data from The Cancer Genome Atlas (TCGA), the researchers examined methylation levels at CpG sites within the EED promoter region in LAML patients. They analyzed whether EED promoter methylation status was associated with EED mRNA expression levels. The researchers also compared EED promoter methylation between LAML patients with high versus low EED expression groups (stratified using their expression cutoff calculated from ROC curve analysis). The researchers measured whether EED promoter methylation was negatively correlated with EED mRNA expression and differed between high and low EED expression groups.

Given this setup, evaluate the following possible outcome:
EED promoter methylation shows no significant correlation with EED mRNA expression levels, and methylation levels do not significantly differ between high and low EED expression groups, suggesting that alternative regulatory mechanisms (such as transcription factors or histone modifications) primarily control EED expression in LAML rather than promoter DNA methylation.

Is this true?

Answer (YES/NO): YES